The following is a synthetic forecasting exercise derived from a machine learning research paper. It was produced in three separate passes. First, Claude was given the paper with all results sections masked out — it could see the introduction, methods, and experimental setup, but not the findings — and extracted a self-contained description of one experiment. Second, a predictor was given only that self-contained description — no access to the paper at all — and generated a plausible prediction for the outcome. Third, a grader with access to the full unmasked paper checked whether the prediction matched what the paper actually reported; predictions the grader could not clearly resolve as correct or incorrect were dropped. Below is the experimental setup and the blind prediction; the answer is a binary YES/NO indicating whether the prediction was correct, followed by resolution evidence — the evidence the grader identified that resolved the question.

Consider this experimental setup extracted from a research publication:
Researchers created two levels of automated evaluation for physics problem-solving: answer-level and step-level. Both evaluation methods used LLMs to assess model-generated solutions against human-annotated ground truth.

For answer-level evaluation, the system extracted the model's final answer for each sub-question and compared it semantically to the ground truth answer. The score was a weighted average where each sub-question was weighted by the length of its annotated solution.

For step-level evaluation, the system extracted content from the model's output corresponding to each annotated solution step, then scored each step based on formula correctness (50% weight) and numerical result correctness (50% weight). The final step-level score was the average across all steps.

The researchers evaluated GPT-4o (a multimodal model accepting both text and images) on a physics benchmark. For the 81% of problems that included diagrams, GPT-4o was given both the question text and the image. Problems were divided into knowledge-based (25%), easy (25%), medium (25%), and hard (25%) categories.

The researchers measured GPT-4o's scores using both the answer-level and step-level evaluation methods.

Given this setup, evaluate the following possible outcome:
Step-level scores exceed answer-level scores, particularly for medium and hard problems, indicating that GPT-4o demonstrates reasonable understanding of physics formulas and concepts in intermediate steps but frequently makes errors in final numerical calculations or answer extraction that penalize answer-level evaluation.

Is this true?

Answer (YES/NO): YES